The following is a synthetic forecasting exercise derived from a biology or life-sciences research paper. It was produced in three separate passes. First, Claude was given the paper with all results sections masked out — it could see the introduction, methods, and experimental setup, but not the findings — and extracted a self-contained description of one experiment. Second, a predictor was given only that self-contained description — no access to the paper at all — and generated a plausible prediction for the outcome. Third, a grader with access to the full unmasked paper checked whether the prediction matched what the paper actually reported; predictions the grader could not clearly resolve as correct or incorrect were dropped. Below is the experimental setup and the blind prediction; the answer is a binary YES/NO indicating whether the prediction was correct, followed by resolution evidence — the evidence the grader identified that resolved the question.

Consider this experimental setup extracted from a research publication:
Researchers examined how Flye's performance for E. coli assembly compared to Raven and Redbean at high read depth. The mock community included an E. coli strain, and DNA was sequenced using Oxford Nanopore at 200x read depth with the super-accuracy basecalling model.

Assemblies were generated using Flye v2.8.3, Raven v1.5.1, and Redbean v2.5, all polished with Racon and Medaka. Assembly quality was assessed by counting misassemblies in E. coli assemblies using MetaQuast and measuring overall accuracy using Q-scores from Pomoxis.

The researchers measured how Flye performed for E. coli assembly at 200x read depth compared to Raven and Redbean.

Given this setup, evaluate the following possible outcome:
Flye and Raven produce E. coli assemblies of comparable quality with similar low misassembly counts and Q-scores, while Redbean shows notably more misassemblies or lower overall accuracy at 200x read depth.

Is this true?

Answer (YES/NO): NO